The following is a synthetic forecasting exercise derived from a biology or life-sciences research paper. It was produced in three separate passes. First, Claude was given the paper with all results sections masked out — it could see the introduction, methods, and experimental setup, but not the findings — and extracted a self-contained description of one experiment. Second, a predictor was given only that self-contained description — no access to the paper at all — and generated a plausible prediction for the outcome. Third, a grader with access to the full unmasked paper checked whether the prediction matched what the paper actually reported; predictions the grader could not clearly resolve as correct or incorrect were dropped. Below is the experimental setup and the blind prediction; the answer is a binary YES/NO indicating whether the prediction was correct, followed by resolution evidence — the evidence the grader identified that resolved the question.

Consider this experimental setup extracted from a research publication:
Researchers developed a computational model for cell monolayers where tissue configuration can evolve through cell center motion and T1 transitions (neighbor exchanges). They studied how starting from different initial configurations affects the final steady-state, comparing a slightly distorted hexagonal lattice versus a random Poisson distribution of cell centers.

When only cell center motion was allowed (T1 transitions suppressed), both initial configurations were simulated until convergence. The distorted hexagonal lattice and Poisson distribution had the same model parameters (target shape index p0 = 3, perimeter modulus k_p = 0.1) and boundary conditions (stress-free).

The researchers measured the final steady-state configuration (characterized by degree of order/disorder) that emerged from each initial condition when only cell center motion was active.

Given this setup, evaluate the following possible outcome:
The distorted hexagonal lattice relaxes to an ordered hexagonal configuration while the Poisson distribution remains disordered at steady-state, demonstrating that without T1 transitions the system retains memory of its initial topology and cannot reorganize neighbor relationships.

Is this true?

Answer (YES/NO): YES